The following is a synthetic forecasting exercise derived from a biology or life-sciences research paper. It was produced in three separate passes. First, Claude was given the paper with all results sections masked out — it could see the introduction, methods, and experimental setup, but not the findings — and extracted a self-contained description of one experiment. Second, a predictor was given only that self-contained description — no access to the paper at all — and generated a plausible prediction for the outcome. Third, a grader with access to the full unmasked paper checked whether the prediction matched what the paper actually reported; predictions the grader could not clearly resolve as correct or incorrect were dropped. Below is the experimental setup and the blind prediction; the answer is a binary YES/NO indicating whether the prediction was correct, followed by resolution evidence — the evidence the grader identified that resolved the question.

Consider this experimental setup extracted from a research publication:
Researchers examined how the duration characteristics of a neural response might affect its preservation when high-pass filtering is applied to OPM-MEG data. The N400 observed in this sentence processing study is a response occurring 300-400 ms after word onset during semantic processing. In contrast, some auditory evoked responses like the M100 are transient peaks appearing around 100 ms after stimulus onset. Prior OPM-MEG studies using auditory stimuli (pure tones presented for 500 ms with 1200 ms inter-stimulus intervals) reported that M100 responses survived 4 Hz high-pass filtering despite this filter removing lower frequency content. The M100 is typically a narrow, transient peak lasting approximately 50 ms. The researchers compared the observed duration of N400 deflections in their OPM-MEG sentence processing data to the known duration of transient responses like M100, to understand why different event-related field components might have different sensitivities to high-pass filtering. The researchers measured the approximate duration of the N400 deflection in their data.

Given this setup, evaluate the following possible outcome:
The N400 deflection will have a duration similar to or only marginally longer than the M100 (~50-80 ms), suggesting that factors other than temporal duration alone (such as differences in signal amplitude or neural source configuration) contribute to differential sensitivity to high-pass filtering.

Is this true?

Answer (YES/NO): NO